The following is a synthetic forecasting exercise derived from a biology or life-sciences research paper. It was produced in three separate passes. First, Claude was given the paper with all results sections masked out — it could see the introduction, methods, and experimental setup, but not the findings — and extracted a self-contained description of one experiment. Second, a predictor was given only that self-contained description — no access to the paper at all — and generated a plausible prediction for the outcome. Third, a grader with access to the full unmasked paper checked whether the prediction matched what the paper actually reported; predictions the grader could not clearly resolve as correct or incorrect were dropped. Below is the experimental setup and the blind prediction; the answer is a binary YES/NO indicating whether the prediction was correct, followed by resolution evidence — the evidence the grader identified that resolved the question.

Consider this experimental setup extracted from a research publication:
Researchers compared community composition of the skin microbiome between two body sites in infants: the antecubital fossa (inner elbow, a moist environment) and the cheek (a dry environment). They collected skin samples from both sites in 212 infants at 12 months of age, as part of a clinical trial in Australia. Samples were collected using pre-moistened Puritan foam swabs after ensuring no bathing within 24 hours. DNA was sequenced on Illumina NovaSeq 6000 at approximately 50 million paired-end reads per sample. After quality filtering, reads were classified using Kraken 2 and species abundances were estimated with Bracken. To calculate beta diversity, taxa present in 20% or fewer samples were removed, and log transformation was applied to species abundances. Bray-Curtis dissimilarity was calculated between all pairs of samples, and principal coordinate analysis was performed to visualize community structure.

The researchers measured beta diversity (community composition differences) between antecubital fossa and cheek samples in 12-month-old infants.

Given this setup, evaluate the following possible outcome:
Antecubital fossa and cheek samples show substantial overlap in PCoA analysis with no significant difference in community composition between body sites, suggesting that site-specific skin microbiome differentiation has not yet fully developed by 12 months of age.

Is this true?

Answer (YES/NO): NO